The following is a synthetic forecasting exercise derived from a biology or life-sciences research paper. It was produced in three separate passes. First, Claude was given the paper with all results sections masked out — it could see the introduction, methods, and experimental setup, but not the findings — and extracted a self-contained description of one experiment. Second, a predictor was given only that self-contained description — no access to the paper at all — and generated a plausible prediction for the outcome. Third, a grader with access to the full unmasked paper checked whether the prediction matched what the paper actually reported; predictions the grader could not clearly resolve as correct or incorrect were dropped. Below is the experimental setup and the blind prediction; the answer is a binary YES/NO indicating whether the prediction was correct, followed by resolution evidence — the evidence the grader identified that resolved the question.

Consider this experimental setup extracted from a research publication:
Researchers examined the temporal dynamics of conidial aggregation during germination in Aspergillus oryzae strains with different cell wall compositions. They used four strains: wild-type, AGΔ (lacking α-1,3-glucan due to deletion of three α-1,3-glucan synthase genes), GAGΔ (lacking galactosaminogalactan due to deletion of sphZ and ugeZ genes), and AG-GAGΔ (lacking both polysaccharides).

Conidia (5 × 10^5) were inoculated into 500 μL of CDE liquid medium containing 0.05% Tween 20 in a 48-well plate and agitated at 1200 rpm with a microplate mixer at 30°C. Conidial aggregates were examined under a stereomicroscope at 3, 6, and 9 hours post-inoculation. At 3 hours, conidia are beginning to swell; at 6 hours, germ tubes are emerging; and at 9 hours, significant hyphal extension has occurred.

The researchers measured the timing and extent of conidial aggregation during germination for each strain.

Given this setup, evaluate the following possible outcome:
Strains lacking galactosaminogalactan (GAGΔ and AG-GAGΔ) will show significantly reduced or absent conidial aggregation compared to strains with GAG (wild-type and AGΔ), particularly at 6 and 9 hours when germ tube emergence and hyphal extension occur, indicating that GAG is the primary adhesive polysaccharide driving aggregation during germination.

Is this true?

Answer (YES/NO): NO